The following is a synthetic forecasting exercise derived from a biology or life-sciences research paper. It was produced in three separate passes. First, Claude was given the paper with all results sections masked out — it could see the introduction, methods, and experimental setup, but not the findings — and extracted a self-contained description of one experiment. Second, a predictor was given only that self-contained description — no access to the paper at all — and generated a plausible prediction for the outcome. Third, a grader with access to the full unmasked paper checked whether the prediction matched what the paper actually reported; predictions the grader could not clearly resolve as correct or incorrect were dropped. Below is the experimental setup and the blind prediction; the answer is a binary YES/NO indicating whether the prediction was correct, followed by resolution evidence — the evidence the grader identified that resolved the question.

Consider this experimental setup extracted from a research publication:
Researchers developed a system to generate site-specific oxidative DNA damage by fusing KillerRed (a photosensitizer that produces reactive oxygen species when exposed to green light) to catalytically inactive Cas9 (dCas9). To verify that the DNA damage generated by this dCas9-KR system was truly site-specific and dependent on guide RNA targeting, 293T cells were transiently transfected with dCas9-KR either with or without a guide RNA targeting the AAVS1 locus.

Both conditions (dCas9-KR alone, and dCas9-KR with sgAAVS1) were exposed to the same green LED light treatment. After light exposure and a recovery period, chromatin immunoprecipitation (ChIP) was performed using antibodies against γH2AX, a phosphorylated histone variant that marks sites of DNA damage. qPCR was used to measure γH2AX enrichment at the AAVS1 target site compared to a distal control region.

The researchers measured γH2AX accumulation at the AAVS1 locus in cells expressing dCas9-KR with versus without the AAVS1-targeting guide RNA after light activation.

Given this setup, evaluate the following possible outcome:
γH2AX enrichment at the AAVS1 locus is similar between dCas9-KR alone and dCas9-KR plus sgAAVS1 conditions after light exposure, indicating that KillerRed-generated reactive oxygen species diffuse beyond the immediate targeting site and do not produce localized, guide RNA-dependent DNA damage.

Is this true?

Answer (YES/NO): NO